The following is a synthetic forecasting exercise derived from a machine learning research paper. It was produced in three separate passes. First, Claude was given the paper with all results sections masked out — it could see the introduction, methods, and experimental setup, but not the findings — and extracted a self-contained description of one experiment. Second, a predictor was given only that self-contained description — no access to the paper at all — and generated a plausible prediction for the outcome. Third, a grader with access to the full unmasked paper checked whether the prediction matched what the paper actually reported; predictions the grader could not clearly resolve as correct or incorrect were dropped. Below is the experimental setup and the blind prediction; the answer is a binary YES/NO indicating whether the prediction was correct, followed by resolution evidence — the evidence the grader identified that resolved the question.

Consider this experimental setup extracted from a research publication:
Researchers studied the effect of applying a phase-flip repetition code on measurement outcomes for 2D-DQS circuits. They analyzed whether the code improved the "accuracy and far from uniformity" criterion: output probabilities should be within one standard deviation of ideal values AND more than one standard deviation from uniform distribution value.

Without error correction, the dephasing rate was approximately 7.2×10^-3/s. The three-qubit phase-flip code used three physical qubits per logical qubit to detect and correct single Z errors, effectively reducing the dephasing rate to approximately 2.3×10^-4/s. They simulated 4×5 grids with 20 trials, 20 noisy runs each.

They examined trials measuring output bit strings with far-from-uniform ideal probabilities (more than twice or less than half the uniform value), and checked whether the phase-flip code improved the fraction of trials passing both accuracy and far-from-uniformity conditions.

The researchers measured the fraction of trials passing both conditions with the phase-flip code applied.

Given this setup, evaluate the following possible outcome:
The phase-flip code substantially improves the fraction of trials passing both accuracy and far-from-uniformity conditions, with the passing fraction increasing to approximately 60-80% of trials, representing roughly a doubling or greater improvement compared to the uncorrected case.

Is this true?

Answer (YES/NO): NO